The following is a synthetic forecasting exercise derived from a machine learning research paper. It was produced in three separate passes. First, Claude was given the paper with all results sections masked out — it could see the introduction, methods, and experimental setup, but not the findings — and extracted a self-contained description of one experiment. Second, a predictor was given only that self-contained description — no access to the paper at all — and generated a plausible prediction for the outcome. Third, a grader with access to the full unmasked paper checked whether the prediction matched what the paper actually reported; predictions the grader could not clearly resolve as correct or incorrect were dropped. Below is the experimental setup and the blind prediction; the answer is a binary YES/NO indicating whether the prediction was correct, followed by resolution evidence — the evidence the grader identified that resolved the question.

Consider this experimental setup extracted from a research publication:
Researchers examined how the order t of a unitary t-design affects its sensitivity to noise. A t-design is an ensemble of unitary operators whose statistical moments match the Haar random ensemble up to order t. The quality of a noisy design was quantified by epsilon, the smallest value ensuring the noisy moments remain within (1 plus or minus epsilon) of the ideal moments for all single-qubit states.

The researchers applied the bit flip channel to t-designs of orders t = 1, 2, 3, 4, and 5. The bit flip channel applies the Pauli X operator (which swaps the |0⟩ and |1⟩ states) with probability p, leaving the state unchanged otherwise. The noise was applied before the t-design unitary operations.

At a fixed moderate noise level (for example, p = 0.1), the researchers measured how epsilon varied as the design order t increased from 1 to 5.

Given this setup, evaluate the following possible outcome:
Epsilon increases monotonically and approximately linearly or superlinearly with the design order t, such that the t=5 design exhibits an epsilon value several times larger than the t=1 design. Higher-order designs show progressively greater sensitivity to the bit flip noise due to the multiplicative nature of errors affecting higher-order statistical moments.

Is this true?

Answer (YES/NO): NO